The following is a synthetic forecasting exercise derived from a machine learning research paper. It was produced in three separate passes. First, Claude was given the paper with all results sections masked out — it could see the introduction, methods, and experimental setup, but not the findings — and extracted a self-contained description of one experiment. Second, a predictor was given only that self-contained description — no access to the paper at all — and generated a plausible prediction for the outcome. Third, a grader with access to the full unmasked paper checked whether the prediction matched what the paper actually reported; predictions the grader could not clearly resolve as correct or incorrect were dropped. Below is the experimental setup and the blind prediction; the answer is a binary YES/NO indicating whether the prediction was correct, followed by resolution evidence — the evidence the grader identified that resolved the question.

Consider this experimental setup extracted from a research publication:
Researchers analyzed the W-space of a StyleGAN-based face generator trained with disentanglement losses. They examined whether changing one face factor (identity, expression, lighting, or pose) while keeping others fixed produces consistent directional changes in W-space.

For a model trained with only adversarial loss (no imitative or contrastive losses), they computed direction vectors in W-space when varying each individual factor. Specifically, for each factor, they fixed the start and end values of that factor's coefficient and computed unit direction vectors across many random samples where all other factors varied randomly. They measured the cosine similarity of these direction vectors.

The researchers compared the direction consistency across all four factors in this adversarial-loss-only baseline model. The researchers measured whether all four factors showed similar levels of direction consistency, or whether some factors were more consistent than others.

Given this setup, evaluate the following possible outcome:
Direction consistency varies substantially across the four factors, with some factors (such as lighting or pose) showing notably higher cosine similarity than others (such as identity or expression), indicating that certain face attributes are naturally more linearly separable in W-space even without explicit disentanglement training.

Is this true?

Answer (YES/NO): NO